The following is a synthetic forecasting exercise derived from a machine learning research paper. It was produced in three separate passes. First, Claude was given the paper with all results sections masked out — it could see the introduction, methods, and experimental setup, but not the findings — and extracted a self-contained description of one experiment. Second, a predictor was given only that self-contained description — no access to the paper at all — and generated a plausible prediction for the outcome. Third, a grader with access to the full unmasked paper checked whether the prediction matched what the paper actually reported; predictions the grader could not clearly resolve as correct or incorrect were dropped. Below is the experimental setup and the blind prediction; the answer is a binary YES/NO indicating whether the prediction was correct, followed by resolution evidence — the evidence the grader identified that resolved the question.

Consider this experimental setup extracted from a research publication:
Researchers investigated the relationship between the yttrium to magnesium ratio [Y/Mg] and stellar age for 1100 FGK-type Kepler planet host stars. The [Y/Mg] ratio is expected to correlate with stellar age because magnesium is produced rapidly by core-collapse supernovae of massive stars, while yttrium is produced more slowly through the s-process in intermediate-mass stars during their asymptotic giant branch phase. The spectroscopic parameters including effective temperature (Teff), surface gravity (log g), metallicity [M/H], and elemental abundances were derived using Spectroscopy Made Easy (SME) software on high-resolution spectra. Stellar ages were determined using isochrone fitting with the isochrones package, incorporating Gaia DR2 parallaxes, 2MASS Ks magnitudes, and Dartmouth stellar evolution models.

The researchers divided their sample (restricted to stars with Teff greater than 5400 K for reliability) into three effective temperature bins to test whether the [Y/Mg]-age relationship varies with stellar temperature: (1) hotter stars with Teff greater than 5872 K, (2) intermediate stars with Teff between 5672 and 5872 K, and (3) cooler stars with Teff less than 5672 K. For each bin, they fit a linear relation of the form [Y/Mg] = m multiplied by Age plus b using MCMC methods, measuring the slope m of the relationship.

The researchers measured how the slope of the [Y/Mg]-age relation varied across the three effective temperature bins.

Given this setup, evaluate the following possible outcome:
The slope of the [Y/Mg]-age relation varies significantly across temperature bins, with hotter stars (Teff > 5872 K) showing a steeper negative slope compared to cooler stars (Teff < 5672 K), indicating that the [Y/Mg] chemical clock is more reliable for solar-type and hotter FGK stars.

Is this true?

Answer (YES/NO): NO